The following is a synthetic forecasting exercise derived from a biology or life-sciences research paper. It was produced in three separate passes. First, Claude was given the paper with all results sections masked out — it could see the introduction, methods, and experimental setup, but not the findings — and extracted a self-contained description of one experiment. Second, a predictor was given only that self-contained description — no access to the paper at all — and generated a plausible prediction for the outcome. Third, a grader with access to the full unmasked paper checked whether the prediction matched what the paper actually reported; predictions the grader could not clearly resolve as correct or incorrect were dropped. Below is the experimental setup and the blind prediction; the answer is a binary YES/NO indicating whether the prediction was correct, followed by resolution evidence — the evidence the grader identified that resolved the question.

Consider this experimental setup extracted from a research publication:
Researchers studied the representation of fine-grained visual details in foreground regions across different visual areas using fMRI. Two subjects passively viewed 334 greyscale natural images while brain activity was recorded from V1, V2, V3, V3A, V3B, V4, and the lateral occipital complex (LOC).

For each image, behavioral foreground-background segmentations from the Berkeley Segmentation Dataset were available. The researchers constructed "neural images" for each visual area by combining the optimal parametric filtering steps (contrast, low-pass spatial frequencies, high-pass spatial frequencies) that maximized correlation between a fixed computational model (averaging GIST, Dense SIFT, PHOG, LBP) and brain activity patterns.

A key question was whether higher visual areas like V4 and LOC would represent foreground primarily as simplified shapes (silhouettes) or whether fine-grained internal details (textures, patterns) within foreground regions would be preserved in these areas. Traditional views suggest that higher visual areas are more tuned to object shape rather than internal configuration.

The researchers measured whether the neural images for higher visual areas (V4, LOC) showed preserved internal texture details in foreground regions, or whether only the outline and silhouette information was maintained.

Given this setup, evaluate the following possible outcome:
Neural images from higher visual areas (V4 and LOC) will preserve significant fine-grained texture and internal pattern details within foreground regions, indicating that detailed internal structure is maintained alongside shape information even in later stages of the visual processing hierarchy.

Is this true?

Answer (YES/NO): YES